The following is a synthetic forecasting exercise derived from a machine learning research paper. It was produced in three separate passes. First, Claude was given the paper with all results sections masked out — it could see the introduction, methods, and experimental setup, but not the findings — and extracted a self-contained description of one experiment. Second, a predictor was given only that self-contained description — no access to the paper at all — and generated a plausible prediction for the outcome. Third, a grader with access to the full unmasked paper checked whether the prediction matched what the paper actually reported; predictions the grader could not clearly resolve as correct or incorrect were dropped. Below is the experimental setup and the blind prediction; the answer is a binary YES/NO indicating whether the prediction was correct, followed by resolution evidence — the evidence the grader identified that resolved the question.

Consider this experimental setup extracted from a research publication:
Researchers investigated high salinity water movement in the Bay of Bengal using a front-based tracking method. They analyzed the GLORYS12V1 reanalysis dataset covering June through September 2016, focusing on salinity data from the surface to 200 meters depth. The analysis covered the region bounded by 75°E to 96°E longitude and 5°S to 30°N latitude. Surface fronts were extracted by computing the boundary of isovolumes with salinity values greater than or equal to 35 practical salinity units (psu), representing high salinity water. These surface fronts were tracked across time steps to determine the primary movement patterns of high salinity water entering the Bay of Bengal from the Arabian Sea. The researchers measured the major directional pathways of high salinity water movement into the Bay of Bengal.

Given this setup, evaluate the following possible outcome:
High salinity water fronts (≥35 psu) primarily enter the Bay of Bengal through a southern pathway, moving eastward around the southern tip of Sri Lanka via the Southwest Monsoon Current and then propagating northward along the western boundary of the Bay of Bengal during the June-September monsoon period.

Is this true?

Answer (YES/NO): NO